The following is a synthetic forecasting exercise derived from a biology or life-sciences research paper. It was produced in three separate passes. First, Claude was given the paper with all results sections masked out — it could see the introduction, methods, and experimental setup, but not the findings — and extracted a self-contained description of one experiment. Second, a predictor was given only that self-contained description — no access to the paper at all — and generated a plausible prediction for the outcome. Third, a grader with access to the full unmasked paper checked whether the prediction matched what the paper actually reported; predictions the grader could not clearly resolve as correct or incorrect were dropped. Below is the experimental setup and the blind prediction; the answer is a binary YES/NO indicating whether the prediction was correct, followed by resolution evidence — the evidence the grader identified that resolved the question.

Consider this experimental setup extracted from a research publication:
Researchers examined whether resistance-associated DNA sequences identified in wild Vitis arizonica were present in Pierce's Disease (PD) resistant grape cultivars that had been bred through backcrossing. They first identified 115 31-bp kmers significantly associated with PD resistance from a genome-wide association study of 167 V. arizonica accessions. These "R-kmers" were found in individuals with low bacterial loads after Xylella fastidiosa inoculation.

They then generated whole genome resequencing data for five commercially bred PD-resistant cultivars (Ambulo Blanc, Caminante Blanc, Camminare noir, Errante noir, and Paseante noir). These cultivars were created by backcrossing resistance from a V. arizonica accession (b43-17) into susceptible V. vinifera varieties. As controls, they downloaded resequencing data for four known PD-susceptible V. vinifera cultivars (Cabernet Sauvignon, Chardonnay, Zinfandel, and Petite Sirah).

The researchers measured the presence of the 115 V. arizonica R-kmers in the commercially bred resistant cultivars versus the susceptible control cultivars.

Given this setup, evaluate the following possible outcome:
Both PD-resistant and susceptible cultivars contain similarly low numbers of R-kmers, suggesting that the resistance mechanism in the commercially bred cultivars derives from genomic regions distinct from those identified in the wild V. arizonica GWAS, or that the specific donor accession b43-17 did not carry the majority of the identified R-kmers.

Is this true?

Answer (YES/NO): NO